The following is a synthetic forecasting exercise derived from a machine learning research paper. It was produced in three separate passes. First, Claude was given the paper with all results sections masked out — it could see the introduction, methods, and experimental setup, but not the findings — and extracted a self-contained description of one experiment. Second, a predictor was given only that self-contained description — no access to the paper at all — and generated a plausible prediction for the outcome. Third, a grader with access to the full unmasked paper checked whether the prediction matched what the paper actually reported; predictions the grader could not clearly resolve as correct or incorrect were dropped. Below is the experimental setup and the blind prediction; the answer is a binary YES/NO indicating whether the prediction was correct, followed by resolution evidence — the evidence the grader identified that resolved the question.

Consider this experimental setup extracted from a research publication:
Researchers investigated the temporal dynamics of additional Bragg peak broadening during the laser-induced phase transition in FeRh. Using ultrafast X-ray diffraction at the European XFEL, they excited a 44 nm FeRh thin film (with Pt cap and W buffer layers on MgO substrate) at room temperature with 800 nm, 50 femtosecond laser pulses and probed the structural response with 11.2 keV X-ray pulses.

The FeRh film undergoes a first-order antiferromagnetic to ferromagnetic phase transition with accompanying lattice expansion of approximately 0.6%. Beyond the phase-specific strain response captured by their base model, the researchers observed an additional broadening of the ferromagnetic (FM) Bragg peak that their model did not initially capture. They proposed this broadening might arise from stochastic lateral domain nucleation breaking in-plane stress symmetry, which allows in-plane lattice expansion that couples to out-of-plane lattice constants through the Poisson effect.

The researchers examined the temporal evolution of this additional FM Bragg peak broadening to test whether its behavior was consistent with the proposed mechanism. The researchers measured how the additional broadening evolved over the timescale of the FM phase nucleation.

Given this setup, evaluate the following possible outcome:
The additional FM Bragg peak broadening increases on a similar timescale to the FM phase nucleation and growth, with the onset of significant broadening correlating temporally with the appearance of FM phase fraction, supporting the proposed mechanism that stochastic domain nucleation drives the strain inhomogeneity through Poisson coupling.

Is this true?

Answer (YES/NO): NO